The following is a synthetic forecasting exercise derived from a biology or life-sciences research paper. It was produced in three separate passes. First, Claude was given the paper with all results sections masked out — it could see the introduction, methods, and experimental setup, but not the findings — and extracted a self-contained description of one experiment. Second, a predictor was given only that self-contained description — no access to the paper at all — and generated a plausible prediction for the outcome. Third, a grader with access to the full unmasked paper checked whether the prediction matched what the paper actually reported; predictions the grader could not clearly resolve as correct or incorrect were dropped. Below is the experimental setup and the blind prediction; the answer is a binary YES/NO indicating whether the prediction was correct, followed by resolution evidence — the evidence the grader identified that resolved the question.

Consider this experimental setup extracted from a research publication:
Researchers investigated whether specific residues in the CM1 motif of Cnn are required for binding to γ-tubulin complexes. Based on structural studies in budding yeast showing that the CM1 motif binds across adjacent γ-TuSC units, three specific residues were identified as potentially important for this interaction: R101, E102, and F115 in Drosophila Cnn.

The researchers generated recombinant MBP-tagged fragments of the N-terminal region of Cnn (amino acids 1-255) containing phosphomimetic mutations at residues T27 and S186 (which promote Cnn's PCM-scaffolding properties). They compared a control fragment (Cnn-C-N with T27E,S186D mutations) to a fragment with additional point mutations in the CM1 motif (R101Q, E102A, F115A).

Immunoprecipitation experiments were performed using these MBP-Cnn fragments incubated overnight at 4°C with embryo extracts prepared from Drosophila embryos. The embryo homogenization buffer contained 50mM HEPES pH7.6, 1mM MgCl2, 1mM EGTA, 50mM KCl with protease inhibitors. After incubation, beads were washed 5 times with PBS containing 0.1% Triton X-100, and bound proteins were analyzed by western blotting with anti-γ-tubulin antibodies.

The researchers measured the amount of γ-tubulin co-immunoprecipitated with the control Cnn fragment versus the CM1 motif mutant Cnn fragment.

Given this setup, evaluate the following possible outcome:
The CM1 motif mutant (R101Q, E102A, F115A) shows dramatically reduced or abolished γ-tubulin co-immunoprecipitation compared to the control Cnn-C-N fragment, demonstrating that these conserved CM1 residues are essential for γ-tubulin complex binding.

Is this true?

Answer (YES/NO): YES